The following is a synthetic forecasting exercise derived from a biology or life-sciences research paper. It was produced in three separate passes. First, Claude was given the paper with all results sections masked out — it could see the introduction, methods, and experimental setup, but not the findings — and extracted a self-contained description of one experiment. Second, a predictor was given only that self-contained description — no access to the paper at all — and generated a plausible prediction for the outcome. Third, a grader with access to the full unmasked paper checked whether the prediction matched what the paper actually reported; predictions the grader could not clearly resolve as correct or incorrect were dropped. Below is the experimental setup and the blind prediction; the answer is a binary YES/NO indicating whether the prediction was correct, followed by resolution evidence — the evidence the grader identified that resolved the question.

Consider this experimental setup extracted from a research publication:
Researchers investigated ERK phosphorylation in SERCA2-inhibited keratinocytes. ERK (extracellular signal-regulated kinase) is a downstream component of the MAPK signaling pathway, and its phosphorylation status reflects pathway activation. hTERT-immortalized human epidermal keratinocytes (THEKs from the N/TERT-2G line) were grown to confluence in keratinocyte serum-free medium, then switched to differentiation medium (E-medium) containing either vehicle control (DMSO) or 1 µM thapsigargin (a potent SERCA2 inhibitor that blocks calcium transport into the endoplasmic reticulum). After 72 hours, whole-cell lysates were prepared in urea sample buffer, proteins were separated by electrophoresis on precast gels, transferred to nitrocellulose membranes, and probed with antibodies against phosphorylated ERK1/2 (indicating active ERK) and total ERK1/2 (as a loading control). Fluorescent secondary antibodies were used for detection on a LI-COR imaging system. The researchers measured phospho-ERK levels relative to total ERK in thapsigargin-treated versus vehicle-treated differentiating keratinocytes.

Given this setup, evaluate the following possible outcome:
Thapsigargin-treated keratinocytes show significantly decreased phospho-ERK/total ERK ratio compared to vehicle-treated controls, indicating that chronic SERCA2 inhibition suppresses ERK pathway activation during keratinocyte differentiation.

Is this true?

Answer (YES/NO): NO